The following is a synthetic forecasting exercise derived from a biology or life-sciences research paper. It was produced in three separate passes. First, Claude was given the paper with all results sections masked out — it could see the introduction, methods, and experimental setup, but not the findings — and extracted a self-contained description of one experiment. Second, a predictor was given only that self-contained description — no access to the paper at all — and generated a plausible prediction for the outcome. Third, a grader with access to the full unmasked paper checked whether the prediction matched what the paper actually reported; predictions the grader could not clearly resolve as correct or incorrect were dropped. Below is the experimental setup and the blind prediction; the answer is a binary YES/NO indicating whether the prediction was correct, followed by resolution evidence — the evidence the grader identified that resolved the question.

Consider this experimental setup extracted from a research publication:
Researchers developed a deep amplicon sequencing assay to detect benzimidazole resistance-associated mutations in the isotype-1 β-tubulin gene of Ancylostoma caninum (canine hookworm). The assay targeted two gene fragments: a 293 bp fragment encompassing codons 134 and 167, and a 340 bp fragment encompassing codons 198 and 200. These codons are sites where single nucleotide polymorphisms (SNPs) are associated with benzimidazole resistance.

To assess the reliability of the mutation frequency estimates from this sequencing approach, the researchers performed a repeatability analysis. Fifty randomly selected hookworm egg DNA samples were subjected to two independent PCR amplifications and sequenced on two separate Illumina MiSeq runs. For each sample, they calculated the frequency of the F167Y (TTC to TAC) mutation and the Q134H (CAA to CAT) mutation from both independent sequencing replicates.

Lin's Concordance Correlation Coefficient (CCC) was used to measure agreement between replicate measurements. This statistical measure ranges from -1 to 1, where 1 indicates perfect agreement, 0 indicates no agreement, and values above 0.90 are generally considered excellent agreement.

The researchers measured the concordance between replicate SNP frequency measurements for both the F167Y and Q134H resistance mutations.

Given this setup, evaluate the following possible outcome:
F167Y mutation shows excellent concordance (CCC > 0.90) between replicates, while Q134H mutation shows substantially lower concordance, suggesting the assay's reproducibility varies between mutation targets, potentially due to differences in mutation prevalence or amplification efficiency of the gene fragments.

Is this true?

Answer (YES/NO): YES